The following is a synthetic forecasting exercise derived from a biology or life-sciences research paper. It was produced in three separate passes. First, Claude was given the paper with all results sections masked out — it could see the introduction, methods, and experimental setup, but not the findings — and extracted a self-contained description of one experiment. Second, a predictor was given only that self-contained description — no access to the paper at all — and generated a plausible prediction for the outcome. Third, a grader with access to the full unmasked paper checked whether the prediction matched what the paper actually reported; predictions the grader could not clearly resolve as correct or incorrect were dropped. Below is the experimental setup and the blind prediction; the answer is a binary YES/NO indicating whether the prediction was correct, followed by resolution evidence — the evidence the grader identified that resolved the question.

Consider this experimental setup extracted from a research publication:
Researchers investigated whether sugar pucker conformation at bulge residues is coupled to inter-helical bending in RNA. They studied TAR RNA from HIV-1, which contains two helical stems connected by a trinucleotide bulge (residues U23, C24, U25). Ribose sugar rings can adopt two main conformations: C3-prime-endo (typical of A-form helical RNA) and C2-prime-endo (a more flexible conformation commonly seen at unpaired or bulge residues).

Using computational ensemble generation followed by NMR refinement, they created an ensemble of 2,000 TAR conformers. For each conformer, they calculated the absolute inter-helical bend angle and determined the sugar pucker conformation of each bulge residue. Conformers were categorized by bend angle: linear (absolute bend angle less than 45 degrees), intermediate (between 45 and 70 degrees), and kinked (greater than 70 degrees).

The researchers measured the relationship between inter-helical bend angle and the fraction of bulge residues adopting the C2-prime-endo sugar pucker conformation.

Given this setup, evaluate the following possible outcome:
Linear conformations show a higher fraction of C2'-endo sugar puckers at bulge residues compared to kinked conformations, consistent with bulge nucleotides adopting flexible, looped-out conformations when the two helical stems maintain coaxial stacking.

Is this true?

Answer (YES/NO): YES